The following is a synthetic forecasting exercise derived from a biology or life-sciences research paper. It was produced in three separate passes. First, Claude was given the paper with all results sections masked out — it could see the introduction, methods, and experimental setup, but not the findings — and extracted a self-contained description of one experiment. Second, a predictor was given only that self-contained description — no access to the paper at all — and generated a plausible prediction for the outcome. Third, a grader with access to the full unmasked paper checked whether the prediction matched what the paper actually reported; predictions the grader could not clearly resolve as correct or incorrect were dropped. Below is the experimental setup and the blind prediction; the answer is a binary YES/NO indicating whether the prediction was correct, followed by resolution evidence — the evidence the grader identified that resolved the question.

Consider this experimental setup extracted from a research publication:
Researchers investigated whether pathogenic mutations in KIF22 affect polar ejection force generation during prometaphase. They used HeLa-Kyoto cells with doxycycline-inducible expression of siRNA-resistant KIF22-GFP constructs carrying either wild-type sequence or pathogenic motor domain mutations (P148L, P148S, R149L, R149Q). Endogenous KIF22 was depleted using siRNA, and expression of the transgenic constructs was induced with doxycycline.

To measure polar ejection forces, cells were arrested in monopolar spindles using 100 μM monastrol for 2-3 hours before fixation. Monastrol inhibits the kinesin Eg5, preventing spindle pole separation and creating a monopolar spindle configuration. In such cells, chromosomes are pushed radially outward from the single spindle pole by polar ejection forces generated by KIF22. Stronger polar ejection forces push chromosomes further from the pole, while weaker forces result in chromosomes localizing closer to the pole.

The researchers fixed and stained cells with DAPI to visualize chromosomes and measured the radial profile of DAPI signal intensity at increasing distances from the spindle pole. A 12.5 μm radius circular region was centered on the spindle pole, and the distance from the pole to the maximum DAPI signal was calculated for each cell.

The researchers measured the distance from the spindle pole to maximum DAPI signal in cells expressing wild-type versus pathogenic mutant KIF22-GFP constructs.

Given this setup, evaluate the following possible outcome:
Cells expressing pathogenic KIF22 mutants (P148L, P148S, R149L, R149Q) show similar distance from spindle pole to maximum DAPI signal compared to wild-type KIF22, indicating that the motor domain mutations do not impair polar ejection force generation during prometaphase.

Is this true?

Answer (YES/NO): NO